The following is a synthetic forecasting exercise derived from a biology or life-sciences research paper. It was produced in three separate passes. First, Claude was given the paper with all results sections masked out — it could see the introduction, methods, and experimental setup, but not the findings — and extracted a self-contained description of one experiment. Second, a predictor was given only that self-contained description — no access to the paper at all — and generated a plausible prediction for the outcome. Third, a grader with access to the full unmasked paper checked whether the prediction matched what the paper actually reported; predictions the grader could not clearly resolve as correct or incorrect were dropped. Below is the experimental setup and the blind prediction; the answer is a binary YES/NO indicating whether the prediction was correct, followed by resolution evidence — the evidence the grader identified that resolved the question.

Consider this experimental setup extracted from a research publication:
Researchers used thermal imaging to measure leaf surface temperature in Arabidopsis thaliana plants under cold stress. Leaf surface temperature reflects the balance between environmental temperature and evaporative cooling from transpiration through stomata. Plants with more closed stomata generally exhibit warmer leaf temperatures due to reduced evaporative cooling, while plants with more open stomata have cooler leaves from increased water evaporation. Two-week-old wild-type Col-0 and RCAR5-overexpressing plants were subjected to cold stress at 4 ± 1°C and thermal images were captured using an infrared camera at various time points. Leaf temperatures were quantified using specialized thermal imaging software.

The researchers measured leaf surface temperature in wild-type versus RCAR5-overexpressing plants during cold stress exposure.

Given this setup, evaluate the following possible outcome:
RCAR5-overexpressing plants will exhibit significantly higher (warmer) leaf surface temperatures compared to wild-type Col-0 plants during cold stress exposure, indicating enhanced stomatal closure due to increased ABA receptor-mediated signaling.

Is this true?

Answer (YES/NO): YES